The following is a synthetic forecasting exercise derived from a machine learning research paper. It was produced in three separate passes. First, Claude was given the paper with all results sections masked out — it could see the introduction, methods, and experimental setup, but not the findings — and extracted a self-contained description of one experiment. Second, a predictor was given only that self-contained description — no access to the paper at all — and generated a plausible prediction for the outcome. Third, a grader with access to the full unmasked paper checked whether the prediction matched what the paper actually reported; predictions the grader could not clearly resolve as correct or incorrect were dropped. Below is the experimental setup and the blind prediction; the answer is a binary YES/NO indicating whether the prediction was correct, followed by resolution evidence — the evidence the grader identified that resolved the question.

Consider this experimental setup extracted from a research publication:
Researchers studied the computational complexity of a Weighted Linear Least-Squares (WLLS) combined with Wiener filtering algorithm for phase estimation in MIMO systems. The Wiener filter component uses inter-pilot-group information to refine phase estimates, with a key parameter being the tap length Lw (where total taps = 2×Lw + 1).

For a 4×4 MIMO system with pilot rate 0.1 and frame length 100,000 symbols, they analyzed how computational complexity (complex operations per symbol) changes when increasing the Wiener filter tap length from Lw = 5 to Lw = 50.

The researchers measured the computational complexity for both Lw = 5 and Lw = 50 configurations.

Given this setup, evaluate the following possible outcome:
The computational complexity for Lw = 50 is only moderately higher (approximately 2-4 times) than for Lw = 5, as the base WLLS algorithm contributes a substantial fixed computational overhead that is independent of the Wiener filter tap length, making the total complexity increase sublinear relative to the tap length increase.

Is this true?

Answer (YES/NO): NO